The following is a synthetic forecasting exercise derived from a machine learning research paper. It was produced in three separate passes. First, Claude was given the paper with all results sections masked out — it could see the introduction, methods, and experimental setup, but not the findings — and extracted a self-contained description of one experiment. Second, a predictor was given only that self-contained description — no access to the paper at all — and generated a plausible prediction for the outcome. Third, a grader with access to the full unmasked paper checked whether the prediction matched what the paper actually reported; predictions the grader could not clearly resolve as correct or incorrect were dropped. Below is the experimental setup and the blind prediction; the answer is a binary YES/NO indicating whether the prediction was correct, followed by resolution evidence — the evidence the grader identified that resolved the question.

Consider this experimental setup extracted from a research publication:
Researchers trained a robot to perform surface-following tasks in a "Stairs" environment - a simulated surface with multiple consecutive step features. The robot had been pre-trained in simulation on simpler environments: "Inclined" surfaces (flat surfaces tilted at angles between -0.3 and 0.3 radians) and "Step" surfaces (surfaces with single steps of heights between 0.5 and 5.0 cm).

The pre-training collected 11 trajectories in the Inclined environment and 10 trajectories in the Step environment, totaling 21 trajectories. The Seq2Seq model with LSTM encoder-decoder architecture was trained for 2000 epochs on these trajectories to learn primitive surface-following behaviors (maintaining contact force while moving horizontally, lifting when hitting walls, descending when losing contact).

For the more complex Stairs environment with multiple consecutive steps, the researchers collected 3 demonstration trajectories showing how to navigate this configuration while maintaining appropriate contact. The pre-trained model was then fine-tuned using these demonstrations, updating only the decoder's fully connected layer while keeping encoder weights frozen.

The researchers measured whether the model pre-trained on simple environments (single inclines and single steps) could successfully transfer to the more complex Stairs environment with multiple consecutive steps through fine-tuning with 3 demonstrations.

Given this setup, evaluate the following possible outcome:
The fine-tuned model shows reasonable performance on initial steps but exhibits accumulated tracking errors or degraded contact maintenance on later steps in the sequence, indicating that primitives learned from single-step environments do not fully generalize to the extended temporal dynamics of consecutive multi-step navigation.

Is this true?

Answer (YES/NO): NO